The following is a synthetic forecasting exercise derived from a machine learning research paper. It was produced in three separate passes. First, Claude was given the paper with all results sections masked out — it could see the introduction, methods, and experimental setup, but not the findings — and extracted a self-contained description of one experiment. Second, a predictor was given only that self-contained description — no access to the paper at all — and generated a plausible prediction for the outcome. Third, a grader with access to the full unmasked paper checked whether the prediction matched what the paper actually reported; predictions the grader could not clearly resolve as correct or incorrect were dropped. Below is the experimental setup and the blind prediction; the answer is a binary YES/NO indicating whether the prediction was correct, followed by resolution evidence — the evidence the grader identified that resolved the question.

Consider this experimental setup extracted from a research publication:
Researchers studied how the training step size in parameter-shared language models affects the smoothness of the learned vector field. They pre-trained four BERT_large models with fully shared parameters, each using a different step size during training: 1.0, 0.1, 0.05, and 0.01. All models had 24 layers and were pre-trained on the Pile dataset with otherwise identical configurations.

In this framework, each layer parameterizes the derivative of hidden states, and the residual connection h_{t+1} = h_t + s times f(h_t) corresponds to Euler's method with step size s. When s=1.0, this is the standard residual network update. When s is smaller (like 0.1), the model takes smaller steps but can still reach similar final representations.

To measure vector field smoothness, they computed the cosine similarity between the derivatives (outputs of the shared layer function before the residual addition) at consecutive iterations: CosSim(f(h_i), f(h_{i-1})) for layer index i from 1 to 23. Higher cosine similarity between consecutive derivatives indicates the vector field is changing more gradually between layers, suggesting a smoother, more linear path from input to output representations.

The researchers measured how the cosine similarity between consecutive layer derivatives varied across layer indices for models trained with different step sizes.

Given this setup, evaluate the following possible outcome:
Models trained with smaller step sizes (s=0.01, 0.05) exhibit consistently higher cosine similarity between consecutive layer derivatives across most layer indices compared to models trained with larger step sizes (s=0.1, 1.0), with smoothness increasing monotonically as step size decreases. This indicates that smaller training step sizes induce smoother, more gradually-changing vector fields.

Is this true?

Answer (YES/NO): NO